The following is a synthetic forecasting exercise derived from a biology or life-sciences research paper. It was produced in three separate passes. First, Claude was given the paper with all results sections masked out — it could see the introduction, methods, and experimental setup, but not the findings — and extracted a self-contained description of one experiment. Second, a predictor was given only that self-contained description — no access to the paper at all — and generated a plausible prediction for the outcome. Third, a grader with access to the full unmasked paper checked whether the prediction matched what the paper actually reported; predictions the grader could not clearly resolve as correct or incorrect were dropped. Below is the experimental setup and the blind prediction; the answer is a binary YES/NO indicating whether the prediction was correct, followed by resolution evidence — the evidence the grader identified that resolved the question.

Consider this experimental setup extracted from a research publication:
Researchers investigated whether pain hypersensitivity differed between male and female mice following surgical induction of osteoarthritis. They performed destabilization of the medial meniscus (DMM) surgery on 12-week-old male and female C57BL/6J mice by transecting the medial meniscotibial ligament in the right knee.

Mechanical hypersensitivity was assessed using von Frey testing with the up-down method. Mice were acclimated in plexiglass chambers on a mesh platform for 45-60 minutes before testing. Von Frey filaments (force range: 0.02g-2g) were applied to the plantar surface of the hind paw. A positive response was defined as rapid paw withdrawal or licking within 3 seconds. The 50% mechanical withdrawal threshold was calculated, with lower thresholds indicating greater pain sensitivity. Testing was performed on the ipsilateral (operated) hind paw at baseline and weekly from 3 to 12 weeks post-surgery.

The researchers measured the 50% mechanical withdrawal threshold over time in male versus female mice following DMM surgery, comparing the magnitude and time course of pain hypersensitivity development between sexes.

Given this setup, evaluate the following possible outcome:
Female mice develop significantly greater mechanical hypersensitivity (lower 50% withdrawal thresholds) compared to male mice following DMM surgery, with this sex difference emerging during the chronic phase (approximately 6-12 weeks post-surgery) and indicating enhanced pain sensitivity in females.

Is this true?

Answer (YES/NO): NO